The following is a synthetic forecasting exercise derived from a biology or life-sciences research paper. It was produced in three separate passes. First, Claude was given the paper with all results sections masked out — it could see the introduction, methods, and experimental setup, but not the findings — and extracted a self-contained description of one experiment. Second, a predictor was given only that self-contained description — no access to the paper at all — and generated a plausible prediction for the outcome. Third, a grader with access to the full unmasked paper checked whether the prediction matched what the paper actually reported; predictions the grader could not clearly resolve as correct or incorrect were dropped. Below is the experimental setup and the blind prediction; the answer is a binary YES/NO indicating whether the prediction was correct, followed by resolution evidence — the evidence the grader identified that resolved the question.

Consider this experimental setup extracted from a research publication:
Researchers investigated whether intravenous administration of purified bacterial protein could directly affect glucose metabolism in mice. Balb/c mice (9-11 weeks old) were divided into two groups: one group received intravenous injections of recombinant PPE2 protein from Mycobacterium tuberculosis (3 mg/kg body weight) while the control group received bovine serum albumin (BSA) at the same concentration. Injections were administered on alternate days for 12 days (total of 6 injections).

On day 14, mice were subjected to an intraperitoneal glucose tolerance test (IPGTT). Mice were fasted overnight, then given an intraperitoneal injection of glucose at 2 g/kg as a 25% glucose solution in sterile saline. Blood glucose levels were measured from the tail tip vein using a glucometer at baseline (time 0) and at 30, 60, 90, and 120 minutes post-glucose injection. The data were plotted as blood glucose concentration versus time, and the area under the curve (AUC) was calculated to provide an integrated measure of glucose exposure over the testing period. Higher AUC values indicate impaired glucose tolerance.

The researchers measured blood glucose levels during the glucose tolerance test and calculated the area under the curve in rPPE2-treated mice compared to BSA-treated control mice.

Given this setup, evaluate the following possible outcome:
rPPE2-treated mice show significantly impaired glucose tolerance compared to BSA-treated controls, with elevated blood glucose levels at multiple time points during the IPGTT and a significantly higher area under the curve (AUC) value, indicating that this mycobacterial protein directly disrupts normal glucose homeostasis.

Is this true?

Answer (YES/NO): YES